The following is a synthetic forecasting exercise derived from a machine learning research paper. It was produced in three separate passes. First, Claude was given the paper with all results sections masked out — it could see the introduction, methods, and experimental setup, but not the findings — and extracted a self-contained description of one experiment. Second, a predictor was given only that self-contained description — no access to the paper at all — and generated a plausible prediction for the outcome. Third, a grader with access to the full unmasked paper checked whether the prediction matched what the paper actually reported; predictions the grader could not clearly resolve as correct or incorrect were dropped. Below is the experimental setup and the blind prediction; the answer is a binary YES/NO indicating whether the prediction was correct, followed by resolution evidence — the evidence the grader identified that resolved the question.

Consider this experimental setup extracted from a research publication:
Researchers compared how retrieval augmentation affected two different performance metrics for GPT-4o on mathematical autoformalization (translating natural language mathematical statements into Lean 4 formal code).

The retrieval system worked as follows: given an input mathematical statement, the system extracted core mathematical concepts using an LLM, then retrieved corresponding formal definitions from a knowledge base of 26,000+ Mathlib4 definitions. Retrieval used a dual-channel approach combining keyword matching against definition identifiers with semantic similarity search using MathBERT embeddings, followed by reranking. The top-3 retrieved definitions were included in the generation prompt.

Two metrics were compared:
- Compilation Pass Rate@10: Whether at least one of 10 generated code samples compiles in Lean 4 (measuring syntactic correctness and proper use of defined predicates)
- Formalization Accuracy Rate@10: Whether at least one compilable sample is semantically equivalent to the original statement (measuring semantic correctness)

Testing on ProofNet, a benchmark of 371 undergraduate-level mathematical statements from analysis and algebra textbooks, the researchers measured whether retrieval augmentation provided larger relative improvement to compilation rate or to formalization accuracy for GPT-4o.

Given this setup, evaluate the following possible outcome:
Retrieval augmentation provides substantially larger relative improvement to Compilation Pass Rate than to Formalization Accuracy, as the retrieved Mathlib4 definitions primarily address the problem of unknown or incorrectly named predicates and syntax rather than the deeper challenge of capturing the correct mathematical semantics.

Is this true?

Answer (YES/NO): NO